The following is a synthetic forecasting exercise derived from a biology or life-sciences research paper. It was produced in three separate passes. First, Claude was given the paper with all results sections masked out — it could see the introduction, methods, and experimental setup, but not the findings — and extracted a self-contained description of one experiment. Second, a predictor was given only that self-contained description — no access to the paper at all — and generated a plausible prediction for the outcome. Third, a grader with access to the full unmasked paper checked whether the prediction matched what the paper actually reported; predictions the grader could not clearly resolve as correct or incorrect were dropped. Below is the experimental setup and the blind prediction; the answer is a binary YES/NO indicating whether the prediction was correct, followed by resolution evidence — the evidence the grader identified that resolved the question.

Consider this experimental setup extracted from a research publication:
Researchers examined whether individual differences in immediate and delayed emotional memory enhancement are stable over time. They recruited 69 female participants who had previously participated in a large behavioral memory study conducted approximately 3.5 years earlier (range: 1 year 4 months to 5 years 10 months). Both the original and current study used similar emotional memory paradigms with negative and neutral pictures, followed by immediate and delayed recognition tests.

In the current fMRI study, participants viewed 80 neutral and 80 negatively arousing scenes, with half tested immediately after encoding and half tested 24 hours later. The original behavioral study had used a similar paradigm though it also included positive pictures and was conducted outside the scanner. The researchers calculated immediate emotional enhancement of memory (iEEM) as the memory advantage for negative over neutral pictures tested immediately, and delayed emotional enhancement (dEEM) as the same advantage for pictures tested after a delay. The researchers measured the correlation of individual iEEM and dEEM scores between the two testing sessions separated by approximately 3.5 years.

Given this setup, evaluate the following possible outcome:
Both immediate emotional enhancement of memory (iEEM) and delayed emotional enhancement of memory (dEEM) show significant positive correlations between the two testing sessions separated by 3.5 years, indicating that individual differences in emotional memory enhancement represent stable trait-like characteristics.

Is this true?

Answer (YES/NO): NO